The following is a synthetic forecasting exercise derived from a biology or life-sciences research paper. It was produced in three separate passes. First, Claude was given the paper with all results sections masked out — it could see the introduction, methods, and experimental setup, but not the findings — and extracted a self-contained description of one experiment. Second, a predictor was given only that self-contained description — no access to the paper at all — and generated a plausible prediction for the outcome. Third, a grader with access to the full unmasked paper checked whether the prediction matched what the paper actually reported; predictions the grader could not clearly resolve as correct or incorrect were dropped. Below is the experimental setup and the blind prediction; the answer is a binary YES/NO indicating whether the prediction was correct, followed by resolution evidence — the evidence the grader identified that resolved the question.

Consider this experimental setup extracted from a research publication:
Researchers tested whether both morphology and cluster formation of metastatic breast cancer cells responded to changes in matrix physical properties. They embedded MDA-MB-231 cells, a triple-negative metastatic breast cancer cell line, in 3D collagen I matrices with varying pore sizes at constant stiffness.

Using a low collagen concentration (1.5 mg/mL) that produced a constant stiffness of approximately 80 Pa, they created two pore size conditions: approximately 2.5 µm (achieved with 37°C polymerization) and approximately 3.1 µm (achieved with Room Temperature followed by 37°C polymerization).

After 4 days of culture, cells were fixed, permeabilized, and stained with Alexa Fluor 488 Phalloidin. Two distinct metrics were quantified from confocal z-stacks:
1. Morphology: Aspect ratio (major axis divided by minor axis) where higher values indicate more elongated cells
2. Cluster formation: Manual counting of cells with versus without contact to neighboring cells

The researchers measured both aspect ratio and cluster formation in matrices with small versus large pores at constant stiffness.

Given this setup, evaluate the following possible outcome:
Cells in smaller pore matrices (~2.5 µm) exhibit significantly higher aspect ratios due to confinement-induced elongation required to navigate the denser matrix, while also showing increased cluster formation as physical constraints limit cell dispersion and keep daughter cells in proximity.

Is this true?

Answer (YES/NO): NO